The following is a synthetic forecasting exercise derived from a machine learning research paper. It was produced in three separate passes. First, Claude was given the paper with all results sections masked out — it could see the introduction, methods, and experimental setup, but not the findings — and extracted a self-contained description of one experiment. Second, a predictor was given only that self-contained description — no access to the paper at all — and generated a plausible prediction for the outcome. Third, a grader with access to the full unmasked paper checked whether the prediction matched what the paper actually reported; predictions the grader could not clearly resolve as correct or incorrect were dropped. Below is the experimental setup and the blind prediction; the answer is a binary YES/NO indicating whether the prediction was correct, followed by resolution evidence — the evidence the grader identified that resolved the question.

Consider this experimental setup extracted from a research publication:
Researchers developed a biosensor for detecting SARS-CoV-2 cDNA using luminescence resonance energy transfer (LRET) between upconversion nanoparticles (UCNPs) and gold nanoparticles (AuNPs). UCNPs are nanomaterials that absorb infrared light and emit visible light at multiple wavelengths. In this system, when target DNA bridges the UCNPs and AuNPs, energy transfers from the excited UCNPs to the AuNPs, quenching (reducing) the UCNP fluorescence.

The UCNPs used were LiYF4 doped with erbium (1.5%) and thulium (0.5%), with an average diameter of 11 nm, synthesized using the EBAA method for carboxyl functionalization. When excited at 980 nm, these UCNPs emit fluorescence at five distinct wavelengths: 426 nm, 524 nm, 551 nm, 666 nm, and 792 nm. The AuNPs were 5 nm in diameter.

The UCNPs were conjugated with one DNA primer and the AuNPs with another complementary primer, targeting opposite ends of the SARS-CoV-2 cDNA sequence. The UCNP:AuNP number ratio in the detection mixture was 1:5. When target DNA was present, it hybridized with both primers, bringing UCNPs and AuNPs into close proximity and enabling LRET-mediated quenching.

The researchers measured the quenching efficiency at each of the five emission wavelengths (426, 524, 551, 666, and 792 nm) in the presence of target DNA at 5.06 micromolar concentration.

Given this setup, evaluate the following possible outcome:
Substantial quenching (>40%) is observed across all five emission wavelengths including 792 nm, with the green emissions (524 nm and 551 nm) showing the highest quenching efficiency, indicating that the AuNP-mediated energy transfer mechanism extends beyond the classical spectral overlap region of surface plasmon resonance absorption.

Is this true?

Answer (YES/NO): NO